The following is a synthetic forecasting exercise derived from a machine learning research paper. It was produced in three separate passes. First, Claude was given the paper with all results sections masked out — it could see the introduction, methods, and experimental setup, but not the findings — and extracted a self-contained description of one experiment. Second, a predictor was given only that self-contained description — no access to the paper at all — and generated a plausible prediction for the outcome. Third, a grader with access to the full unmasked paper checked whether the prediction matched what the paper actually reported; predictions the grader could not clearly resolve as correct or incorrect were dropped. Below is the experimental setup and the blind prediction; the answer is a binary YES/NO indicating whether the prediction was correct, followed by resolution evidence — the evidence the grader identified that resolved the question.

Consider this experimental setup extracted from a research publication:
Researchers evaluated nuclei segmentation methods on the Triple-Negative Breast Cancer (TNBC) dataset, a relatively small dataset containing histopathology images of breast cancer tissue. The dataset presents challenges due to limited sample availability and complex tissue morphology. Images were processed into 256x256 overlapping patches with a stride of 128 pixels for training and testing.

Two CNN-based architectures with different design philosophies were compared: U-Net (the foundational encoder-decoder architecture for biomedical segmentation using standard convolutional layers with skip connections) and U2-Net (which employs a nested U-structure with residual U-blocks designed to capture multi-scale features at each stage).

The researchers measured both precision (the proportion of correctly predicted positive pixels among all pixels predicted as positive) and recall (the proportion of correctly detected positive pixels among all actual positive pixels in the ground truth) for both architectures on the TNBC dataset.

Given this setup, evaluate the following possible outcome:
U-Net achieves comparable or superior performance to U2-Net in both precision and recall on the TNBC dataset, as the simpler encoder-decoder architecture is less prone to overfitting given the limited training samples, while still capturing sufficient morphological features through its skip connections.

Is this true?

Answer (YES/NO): NO